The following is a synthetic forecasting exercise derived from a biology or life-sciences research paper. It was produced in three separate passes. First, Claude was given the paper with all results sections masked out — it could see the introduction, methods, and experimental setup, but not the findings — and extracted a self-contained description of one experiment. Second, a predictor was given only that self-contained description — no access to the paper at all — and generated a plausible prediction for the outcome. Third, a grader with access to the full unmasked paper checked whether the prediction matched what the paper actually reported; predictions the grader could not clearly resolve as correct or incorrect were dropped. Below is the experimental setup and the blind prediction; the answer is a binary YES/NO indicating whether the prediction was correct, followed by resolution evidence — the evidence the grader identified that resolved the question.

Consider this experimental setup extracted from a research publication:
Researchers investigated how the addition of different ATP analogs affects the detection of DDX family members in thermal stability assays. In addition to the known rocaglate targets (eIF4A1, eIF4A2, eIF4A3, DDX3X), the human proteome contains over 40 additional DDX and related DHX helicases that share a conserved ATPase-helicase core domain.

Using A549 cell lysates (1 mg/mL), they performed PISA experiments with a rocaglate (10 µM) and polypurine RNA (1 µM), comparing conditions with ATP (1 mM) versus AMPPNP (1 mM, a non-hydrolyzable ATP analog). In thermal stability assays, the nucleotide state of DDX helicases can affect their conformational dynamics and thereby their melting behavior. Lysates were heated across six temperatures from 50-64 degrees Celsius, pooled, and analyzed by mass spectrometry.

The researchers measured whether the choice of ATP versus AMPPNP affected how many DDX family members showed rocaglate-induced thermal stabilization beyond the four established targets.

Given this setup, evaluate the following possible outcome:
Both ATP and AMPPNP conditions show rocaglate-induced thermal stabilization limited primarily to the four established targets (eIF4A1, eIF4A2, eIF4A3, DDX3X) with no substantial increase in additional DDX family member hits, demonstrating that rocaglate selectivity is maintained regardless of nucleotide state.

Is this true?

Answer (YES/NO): NO